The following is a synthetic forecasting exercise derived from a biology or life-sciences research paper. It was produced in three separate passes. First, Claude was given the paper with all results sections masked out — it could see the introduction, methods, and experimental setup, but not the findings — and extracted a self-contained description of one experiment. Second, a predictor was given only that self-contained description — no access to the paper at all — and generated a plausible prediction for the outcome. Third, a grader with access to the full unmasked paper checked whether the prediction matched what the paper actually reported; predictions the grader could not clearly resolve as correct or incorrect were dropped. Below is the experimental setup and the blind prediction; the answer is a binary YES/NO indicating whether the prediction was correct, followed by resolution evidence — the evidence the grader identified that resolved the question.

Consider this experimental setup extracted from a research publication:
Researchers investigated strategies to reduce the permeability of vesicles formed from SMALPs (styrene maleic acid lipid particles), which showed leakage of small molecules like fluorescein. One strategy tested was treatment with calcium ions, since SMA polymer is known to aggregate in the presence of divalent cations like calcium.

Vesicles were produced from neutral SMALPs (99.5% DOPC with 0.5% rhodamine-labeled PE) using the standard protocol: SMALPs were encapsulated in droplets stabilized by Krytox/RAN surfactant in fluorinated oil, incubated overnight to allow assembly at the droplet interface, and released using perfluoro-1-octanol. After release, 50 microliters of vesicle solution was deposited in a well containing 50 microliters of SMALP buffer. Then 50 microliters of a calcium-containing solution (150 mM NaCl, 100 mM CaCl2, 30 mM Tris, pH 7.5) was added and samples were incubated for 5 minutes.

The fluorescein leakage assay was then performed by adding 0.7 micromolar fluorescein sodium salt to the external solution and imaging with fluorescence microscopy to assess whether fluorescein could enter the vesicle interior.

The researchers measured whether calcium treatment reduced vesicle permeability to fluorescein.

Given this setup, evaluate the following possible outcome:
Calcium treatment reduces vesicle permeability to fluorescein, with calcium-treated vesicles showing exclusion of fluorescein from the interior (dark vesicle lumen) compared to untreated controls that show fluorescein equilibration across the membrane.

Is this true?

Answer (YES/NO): NO